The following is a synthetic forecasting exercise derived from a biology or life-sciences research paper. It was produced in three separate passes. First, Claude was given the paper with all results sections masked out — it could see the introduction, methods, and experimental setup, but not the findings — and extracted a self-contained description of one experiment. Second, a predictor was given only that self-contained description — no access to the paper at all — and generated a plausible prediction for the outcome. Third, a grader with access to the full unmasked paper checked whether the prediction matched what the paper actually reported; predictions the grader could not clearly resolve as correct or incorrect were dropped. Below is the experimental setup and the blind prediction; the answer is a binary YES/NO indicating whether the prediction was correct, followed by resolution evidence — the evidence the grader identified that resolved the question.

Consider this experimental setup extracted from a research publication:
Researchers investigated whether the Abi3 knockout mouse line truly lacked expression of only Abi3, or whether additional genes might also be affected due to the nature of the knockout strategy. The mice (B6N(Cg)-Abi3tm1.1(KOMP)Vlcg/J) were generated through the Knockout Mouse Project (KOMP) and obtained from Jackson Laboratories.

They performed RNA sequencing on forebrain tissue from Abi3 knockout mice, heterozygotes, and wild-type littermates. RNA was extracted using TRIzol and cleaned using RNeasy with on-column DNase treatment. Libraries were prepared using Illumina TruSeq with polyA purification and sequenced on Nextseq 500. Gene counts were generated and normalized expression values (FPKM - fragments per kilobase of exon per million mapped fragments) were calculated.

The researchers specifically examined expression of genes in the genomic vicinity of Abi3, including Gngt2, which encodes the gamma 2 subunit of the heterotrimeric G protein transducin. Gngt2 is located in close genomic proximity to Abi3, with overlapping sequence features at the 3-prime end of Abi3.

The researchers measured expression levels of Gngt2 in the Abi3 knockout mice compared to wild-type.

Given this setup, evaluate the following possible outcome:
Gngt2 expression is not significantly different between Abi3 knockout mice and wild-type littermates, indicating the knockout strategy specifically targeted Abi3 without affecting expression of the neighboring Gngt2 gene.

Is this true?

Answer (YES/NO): NO